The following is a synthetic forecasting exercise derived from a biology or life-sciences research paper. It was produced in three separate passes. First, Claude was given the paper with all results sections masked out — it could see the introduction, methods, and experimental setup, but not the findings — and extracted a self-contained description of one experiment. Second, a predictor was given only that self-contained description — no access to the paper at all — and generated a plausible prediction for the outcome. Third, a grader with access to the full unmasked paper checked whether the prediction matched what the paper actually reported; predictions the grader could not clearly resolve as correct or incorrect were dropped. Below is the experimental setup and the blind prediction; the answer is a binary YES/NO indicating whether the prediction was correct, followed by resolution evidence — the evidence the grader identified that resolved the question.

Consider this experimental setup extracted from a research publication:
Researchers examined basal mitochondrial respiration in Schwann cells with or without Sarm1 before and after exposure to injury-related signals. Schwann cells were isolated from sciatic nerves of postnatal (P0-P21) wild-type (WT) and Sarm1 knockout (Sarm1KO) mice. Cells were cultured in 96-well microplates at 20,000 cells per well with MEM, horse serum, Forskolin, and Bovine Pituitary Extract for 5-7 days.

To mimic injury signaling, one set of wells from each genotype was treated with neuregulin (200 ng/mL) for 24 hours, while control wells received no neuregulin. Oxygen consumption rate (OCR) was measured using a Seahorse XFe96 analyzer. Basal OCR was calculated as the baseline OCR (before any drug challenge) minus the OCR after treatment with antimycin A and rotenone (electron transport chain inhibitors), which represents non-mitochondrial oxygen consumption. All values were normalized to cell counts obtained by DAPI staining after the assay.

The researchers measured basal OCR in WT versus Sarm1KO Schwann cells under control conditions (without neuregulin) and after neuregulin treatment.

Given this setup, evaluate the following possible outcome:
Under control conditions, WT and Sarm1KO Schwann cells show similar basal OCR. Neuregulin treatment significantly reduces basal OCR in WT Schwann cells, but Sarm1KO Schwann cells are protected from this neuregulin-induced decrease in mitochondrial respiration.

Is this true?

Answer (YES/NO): NO